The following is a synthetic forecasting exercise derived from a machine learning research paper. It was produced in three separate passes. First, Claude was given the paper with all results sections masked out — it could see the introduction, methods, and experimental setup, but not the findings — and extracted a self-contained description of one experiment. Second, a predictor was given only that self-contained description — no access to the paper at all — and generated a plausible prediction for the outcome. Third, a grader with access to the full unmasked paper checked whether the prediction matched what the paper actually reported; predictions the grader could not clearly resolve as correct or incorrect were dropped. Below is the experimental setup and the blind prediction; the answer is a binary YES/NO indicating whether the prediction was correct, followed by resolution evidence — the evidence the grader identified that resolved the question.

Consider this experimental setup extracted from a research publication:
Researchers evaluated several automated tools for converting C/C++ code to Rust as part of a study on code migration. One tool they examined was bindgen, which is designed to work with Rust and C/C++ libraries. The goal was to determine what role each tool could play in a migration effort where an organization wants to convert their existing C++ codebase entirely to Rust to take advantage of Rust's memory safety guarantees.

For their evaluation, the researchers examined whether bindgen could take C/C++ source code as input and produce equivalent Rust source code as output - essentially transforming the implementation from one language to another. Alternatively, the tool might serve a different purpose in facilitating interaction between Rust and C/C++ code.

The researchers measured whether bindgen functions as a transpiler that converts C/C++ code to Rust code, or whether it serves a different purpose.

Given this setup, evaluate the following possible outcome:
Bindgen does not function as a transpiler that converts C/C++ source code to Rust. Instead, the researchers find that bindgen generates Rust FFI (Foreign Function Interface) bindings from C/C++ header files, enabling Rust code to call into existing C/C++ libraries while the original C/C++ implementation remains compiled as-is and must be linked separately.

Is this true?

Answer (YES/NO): YES